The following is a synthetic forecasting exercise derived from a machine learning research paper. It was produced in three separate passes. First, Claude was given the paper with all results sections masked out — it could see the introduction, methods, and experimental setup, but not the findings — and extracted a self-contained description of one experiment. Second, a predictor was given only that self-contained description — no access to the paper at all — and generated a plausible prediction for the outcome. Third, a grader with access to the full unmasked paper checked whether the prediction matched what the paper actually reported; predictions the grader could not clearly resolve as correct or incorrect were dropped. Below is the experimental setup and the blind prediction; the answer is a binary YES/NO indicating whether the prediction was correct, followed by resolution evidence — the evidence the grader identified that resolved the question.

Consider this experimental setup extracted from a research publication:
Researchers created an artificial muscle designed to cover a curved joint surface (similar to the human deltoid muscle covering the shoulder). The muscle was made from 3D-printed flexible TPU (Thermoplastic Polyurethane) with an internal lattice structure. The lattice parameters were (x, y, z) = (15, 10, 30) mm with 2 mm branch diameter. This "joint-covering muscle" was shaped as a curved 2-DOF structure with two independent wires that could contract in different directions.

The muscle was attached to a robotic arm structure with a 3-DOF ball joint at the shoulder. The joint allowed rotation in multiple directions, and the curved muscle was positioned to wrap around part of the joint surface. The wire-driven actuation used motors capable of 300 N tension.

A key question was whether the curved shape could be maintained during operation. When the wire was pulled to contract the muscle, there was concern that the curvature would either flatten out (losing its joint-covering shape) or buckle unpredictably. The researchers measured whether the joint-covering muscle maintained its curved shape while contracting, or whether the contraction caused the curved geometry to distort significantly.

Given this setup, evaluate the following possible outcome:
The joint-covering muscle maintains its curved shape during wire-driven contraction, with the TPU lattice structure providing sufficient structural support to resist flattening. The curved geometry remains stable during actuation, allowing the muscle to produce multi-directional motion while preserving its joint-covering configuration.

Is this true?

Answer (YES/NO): YES